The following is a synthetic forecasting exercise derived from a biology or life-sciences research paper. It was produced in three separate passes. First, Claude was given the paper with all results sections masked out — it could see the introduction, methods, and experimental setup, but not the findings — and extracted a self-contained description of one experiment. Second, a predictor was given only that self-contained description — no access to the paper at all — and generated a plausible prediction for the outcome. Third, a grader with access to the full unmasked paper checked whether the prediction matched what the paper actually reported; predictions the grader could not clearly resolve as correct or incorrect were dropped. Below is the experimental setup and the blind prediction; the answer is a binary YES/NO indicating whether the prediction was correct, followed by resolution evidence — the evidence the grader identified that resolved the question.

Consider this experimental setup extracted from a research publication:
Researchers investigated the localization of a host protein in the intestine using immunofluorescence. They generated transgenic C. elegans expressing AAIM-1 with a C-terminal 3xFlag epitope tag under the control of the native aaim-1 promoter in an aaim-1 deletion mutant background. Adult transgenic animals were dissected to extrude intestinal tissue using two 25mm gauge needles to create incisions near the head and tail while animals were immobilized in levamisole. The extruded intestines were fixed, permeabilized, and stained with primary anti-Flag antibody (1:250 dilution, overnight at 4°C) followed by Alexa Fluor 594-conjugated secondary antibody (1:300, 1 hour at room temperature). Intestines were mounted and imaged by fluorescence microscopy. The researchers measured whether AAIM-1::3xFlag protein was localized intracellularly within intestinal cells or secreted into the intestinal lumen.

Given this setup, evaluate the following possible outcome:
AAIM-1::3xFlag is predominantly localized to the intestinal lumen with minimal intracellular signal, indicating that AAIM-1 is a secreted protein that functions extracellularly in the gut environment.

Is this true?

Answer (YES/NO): NO